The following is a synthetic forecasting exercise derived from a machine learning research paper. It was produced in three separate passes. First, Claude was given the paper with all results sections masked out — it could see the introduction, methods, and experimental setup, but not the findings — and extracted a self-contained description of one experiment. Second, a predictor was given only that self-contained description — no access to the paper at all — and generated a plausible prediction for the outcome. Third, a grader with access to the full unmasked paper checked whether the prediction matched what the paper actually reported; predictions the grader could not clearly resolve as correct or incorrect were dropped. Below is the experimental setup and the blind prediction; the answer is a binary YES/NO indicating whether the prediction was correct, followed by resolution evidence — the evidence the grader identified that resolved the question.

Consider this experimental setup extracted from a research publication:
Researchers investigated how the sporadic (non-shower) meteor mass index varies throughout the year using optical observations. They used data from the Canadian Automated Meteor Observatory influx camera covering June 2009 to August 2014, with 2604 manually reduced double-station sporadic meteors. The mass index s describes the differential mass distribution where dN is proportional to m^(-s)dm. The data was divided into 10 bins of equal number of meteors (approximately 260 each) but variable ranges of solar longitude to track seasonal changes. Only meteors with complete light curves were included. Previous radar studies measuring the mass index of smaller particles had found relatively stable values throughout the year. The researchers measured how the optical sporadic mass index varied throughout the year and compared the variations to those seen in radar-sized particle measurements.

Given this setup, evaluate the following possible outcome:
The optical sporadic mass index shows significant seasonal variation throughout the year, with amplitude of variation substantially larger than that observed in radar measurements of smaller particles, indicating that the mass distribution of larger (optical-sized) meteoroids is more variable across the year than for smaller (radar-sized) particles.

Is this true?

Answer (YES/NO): YES